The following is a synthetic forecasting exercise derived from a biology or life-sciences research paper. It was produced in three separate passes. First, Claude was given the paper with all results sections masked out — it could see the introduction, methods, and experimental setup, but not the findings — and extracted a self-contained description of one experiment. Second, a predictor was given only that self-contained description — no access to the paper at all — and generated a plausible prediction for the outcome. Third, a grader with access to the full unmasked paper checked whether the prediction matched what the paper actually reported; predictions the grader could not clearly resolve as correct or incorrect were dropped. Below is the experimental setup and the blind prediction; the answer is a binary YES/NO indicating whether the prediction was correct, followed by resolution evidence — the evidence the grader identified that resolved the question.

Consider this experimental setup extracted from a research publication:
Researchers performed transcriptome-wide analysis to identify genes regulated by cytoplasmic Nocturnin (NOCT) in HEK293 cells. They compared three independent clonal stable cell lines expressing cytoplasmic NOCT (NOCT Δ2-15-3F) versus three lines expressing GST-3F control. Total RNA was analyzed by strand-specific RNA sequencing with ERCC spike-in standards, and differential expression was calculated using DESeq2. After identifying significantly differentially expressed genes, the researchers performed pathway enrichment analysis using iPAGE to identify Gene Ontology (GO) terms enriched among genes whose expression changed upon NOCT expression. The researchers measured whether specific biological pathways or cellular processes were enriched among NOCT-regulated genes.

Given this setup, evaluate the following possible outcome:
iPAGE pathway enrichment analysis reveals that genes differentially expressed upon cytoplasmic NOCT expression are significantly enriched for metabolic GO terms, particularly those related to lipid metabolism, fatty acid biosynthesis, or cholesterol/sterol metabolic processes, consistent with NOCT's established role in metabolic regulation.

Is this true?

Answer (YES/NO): NO